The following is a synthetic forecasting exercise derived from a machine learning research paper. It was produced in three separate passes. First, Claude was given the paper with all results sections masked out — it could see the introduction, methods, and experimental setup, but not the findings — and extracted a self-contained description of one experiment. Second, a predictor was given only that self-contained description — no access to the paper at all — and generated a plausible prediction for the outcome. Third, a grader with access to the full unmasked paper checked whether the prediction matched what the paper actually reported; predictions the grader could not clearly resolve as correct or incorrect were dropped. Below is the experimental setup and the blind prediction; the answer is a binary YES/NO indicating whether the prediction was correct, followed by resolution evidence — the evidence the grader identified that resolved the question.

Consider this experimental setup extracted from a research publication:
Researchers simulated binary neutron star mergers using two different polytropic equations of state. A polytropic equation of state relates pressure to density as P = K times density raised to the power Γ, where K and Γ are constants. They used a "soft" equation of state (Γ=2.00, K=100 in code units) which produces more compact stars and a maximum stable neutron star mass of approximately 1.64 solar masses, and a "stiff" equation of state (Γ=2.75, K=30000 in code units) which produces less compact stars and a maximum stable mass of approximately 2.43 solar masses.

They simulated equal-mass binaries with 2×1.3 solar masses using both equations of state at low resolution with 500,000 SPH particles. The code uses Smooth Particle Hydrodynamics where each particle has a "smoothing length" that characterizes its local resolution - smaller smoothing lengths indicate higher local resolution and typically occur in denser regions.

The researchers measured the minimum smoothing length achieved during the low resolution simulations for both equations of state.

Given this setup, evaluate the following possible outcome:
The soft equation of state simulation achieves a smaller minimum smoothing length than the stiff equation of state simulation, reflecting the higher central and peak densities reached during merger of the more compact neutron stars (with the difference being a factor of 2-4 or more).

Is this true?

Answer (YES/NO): YES